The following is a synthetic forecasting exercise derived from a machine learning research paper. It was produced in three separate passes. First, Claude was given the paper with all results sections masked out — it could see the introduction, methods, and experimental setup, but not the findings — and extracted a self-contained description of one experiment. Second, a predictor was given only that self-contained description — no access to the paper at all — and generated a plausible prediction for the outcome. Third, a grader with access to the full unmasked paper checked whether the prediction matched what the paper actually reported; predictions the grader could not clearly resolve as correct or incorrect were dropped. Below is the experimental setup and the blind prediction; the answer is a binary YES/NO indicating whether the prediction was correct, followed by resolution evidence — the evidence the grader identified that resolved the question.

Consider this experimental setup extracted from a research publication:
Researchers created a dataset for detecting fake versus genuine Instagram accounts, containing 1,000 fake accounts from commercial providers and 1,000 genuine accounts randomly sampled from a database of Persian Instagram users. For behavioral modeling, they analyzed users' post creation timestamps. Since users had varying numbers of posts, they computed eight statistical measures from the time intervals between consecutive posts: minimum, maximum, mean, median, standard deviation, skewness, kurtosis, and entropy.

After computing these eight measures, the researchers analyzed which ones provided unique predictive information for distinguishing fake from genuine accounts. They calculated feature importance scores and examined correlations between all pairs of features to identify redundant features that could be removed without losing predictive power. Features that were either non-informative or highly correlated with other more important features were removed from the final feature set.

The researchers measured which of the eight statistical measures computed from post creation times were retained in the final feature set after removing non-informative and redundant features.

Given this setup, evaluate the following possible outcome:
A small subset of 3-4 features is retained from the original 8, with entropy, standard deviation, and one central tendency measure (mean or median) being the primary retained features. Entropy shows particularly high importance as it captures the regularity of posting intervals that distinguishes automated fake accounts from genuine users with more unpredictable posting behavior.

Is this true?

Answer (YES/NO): NO